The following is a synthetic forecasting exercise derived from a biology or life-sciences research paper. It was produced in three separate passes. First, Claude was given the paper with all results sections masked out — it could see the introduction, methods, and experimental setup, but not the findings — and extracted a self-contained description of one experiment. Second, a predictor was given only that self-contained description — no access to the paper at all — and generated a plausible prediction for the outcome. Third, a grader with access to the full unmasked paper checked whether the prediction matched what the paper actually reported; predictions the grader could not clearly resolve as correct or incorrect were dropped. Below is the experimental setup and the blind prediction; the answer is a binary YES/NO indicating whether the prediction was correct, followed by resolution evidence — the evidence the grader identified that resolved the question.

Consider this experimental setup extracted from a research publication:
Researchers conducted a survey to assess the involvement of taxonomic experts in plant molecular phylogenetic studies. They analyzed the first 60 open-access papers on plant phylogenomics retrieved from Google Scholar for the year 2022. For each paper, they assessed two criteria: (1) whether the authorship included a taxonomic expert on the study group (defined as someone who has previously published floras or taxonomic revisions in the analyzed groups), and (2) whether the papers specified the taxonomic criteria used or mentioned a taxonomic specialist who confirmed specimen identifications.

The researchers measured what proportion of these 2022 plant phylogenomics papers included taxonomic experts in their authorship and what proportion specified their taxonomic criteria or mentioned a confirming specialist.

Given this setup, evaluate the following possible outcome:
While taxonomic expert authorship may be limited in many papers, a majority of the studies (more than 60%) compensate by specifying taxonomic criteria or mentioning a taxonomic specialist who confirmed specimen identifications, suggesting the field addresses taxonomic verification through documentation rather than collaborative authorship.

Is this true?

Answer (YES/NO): NO